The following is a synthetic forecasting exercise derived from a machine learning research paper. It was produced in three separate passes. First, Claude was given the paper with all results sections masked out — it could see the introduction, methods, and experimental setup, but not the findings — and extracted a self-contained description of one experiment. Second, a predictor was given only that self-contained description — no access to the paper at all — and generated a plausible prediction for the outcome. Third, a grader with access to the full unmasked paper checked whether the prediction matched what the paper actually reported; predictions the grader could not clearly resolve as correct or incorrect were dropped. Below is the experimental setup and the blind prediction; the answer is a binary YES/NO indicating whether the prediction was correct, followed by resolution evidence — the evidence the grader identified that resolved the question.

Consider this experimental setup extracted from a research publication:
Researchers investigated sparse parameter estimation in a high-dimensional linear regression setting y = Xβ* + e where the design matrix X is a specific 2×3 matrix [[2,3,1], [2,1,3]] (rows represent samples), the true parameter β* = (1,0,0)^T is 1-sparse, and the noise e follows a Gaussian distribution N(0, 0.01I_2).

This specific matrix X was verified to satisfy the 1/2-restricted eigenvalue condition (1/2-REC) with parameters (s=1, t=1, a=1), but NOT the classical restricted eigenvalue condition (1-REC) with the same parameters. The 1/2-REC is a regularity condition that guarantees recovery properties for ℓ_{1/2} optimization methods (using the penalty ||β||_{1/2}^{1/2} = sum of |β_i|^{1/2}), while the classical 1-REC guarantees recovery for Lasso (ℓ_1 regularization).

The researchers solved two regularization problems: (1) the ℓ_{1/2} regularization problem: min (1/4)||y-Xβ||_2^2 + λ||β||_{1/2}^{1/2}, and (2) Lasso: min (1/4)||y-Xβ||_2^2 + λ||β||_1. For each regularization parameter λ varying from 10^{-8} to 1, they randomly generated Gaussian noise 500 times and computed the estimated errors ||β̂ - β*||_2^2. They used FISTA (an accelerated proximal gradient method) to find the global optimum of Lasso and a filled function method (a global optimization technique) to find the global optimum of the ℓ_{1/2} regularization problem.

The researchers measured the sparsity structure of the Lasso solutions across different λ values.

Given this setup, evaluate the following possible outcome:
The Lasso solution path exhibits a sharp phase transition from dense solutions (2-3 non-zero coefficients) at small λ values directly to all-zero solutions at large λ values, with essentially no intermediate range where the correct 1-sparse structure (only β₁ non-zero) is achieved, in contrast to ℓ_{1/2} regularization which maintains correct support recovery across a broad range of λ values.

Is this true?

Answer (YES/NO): NO